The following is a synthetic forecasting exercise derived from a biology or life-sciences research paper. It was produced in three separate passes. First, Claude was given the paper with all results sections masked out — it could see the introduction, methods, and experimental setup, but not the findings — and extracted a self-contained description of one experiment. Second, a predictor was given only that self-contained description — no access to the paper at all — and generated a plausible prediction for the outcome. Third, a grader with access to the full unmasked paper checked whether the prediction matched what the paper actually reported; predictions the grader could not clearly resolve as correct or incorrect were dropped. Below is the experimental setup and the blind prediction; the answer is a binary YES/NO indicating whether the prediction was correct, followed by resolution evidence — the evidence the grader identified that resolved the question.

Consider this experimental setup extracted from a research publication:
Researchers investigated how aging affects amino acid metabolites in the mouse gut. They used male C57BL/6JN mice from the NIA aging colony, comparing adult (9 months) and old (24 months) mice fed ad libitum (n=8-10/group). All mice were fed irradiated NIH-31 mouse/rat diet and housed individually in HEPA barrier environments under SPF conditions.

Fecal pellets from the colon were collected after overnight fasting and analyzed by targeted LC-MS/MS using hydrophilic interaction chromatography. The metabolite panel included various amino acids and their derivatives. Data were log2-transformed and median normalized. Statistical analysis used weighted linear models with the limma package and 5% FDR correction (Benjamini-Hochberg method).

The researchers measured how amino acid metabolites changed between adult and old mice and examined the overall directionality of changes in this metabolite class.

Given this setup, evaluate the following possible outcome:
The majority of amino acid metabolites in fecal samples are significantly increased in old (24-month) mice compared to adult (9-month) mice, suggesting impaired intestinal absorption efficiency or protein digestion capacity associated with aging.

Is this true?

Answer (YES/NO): YES